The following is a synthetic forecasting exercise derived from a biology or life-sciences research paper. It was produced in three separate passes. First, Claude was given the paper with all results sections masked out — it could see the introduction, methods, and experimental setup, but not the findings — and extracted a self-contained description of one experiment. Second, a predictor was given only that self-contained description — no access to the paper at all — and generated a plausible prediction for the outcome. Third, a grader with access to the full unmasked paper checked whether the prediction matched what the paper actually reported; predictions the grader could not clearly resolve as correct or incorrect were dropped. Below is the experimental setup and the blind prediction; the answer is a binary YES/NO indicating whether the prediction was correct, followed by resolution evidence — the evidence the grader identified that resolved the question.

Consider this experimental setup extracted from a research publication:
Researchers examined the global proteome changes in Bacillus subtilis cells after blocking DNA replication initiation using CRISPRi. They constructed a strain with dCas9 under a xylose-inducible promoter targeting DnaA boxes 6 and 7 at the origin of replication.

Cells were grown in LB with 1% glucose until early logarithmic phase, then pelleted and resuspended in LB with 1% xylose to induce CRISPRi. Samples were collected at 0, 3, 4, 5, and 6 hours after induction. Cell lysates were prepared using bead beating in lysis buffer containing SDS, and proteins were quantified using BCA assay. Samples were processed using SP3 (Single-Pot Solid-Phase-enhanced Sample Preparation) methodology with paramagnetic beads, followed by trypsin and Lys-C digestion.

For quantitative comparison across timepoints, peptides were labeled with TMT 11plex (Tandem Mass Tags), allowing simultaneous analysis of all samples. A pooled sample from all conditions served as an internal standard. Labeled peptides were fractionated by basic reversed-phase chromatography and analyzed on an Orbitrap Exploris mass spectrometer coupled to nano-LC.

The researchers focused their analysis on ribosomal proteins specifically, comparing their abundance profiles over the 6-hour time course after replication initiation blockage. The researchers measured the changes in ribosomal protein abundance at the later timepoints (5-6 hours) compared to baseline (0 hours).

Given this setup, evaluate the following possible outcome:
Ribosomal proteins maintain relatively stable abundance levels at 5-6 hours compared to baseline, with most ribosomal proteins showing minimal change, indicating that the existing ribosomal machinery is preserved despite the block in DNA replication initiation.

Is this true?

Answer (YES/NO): YES